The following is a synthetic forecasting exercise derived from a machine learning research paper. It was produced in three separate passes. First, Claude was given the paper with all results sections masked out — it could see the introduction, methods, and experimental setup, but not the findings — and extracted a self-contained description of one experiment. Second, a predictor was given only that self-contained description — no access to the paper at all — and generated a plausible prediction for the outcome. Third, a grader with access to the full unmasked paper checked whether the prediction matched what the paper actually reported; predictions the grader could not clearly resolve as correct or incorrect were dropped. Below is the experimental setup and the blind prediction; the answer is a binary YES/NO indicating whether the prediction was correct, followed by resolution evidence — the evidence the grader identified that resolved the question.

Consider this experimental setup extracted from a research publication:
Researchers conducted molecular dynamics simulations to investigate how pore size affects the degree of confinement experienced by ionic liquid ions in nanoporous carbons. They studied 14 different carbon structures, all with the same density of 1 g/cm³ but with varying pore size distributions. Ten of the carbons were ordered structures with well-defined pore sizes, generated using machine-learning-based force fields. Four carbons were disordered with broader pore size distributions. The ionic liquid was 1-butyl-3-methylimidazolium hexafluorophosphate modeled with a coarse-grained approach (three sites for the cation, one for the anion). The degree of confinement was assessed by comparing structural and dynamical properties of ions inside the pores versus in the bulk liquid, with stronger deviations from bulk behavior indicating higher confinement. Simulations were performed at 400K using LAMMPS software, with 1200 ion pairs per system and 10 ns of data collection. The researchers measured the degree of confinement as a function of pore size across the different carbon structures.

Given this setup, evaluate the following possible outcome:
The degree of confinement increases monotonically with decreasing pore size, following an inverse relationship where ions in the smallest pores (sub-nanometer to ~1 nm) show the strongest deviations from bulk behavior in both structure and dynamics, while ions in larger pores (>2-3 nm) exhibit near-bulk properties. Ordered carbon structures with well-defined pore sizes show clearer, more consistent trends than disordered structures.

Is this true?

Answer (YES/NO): NO